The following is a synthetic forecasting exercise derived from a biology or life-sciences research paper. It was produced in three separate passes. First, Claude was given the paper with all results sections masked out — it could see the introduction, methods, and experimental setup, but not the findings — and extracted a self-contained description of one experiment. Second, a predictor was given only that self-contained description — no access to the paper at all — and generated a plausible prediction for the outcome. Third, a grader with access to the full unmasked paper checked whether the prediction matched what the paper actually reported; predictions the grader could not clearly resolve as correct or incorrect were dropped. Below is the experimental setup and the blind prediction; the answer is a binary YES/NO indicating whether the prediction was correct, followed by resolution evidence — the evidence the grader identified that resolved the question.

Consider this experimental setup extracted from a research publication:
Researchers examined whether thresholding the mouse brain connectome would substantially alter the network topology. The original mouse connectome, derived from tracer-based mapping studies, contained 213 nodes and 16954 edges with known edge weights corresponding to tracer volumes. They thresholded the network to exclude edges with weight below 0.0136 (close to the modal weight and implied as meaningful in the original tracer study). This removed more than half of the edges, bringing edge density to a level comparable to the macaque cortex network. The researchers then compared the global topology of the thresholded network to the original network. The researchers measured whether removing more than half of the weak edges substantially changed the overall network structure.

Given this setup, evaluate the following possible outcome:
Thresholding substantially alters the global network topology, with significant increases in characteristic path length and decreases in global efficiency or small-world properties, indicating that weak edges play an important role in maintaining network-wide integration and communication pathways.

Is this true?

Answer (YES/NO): NO